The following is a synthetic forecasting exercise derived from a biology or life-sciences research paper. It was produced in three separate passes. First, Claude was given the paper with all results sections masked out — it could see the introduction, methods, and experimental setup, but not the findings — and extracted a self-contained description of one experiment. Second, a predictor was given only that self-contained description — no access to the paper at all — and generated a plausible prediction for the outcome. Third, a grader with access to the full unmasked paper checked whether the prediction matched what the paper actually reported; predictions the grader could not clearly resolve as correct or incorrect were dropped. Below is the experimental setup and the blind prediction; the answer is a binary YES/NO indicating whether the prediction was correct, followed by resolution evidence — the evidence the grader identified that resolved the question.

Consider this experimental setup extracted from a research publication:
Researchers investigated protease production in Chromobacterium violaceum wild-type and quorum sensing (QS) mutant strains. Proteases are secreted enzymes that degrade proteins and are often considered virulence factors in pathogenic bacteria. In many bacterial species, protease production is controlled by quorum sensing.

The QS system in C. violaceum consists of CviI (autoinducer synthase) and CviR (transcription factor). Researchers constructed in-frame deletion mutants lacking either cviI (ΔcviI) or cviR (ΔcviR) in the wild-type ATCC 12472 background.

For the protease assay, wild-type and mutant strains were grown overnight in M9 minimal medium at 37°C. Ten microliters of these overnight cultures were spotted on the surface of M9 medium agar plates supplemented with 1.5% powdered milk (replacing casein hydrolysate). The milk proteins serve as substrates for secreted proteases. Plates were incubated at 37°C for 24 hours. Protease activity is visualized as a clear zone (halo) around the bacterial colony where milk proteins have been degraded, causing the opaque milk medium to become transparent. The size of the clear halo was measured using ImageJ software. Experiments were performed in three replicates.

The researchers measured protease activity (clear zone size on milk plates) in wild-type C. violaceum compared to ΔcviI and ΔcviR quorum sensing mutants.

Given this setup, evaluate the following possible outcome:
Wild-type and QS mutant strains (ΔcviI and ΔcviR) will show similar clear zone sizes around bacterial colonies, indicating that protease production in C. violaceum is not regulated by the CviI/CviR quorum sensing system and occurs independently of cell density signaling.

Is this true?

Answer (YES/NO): NO